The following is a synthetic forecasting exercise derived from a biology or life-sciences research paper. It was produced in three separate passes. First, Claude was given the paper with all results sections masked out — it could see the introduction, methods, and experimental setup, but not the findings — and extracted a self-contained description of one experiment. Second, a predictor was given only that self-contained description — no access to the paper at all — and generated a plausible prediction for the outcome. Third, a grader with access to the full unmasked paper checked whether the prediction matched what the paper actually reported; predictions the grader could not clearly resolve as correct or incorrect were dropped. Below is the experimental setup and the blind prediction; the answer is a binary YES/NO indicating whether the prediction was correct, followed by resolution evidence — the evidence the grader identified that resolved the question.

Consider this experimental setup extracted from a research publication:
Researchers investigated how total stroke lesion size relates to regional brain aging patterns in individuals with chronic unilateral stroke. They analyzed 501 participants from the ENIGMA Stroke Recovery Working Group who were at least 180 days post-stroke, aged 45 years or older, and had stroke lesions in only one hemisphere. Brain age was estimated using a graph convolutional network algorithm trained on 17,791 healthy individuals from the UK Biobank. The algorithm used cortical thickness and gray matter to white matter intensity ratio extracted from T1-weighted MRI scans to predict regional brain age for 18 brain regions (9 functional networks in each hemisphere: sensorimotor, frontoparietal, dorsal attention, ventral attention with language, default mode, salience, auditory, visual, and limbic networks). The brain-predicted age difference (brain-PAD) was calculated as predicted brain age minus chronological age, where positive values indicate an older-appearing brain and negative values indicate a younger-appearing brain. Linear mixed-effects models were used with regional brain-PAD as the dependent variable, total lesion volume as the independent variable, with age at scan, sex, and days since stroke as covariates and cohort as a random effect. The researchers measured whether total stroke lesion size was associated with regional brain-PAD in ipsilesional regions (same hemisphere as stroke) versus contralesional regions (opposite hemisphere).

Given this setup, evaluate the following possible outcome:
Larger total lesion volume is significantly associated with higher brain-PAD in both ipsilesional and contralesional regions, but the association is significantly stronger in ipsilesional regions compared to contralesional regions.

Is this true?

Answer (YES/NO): NO